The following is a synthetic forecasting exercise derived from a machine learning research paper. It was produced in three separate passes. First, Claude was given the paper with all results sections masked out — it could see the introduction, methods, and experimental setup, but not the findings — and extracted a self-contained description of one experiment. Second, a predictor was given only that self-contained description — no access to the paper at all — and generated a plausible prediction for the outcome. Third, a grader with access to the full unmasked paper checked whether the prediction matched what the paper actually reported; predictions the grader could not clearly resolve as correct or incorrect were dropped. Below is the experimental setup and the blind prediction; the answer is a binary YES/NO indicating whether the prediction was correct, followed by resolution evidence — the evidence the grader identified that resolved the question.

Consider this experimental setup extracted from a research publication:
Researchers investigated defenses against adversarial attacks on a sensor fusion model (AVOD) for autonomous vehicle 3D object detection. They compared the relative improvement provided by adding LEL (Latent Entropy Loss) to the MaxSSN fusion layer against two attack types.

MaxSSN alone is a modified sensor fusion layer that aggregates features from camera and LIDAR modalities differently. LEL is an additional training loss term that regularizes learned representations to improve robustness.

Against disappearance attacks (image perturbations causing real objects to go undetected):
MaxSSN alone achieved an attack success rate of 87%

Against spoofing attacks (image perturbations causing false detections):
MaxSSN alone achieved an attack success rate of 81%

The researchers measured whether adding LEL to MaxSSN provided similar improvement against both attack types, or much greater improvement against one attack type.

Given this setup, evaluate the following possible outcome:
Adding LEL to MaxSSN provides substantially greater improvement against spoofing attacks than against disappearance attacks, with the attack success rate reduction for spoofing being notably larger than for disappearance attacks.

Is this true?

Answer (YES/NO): YES